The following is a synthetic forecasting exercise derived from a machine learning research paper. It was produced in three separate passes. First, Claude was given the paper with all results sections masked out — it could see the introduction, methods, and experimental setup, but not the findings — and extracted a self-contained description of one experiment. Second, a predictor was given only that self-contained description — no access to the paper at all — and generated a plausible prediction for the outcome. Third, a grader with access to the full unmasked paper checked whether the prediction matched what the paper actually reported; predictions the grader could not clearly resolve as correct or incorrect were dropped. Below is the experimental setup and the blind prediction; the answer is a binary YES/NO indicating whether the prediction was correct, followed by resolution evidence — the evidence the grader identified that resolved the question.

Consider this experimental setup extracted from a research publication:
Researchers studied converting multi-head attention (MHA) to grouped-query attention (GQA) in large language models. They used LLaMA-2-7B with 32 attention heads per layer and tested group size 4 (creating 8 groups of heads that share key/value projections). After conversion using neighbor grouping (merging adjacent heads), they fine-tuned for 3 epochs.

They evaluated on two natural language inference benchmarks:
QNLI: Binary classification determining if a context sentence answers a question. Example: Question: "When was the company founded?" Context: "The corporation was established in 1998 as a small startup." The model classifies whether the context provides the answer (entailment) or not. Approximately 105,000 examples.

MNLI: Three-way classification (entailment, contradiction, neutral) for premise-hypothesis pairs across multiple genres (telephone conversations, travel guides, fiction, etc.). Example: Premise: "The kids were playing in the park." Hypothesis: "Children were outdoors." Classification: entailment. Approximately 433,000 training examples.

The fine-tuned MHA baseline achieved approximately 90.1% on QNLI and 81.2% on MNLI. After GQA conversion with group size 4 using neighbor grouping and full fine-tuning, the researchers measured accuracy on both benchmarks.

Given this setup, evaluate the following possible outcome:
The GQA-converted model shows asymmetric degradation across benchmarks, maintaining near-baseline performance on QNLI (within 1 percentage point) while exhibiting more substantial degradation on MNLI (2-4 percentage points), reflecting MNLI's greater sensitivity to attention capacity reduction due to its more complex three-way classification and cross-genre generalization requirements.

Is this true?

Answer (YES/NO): NO